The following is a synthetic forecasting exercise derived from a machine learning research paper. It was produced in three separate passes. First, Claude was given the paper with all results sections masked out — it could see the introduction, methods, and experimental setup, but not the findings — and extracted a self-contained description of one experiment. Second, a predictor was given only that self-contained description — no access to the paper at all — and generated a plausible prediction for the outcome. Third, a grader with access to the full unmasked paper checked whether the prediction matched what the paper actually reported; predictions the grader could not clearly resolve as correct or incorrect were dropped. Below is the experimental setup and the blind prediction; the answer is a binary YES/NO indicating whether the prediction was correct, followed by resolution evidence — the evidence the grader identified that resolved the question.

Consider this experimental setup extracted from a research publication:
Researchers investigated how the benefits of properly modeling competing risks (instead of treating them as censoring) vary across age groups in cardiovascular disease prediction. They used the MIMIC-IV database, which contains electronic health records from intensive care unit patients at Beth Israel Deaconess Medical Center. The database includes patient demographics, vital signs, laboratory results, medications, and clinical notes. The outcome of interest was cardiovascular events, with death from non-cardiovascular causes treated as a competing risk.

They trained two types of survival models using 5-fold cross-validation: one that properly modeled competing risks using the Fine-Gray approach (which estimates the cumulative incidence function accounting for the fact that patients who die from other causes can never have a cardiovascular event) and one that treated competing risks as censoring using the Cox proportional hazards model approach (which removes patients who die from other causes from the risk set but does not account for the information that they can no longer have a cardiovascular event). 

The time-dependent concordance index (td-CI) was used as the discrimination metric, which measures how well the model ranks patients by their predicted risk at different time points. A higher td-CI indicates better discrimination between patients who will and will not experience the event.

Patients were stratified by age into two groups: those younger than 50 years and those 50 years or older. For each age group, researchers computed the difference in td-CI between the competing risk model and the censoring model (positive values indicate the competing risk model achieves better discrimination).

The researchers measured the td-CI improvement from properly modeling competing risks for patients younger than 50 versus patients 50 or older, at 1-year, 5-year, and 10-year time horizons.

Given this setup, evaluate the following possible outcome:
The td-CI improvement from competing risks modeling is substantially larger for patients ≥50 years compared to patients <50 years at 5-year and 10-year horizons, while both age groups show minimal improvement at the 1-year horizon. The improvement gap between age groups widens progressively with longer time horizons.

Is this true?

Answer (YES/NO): NO